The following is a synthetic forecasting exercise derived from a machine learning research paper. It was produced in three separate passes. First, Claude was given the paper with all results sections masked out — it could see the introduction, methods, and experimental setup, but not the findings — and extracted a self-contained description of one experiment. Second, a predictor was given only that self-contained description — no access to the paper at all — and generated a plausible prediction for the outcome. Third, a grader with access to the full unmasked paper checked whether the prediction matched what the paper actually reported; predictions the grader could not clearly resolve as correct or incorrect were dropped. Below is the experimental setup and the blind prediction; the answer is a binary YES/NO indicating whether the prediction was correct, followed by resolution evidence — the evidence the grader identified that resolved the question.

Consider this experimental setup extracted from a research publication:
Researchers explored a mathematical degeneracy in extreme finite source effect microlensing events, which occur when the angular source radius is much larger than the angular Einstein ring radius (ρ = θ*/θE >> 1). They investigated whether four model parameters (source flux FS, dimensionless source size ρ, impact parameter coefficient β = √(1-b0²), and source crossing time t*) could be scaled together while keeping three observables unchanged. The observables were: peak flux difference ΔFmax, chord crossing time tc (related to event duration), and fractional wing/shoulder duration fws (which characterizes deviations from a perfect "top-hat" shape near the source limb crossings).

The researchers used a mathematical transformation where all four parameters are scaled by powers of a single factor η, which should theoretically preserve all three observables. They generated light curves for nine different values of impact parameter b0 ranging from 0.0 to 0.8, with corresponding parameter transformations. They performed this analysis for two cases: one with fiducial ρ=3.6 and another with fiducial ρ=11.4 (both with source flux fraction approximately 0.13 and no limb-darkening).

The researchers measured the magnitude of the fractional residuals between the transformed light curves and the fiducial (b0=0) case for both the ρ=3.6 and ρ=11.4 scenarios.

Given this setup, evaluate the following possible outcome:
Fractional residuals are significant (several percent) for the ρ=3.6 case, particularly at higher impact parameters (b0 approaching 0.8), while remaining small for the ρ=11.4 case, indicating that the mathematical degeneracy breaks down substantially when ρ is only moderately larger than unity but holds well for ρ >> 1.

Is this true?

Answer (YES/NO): NO